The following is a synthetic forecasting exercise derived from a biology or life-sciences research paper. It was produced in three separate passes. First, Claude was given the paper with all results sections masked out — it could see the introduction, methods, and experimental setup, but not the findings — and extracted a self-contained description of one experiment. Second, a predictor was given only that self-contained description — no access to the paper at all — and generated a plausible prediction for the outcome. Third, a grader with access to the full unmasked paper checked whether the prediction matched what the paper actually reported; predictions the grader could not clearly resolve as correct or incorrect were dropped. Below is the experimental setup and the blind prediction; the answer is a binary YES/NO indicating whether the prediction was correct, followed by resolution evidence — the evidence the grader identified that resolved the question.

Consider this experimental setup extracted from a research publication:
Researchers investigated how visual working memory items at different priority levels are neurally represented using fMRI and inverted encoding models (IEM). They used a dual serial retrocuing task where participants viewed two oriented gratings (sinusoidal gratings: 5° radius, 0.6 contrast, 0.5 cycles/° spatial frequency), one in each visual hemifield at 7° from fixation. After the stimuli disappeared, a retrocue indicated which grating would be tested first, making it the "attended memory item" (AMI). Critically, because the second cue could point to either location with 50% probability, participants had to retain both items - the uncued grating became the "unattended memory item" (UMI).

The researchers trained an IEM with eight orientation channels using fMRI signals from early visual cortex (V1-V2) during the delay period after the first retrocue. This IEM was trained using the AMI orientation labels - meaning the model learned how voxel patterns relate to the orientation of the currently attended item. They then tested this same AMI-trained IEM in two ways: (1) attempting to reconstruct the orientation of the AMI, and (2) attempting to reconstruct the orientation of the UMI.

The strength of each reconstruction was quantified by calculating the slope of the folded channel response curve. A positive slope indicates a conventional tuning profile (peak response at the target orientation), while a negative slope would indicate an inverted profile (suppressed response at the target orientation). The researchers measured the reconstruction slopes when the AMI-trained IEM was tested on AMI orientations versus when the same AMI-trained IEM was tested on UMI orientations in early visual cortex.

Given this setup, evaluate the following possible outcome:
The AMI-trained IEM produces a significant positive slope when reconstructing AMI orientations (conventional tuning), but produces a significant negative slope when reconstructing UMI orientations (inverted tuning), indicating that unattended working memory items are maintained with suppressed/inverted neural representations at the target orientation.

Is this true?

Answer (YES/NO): NO